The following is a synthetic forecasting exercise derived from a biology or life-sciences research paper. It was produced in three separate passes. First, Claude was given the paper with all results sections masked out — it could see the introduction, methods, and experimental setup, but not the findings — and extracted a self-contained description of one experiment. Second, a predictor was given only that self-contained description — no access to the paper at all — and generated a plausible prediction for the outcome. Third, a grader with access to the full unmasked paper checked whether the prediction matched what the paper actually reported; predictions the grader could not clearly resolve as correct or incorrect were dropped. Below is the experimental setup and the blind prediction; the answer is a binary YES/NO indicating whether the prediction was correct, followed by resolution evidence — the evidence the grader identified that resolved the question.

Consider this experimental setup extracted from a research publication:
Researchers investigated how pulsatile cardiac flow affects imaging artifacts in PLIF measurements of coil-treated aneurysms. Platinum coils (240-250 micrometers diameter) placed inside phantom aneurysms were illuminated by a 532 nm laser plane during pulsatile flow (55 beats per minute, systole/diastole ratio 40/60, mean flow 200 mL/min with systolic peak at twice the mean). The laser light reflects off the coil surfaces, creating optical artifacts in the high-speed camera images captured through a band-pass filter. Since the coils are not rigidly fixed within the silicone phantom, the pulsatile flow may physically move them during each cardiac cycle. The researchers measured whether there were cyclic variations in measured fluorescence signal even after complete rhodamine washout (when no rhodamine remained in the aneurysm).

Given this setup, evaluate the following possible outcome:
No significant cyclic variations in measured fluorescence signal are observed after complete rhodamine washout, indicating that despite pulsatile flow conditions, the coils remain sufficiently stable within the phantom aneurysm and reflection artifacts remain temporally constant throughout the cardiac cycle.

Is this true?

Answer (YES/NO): NO